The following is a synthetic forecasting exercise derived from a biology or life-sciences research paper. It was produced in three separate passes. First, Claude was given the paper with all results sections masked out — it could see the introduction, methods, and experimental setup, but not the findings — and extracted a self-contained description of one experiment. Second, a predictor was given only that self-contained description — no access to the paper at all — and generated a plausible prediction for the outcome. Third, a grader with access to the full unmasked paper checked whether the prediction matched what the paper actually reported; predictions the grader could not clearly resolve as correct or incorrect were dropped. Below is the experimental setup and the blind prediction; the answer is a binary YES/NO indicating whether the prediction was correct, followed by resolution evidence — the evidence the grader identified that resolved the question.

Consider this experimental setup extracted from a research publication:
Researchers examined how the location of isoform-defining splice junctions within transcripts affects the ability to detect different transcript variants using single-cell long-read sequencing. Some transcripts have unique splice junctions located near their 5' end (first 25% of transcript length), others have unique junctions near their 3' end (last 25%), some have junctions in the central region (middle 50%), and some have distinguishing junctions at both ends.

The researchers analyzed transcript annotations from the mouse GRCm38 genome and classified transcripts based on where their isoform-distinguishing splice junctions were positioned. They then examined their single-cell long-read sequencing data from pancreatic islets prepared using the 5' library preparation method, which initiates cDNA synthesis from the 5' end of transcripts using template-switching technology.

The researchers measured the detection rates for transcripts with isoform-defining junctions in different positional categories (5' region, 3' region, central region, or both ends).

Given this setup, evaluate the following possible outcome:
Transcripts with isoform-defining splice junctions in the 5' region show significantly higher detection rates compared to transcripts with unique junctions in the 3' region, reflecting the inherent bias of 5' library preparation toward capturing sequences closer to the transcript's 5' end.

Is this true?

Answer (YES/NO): NO